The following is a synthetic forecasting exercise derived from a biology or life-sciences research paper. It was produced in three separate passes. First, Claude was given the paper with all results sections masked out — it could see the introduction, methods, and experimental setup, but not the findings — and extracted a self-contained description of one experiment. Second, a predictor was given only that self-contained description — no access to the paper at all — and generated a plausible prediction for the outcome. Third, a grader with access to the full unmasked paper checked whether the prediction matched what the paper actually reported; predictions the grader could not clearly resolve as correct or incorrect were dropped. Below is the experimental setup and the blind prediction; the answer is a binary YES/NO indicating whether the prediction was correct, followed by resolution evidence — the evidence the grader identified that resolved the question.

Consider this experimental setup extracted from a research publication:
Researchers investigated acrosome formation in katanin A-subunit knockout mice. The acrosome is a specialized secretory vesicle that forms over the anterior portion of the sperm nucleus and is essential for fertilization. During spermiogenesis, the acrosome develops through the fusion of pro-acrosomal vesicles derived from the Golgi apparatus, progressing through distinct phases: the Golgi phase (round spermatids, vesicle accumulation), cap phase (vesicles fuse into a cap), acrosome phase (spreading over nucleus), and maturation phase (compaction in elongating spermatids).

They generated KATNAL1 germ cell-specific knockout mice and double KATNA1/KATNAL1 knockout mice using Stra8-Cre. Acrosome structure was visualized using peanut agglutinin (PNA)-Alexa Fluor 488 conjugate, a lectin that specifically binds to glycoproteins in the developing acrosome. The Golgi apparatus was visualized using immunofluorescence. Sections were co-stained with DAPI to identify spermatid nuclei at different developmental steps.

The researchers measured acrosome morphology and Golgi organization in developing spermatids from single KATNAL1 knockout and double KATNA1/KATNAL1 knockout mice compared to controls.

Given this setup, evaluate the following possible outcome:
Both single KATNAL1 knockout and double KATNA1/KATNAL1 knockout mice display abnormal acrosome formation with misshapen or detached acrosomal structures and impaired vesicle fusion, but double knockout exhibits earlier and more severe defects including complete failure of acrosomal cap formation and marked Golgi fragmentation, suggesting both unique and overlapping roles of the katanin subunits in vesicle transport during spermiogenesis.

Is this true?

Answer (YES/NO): NO